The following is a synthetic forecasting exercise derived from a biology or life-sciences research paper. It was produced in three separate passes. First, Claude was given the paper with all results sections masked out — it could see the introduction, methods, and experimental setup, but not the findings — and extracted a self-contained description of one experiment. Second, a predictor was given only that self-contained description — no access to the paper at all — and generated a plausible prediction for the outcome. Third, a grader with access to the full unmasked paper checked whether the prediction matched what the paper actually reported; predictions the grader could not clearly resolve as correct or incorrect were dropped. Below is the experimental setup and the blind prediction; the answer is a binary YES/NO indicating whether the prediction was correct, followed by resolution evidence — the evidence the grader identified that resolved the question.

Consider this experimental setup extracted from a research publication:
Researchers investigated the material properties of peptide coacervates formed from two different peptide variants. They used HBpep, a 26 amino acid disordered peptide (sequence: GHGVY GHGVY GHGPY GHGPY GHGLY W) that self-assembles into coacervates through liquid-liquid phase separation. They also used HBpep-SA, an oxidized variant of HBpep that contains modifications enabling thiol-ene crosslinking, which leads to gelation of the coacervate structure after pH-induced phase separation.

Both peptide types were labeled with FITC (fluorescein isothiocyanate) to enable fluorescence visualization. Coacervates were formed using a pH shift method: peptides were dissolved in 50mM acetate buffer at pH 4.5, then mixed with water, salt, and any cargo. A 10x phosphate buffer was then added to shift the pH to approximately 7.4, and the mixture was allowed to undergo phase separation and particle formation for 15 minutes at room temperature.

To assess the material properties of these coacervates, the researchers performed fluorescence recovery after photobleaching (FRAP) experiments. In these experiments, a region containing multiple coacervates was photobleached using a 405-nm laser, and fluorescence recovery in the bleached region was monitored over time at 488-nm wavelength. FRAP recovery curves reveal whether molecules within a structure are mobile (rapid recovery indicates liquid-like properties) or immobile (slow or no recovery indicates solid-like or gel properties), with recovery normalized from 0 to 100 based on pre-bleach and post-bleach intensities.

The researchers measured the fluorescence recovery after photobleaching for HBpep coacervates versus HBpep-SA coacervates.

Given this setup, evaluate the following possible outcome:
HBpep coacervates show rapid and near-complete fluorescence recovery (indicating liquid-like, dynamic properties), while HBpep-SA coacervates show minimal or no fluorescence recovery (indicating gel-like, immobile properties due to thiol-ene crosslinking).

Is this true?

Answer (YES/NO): NO